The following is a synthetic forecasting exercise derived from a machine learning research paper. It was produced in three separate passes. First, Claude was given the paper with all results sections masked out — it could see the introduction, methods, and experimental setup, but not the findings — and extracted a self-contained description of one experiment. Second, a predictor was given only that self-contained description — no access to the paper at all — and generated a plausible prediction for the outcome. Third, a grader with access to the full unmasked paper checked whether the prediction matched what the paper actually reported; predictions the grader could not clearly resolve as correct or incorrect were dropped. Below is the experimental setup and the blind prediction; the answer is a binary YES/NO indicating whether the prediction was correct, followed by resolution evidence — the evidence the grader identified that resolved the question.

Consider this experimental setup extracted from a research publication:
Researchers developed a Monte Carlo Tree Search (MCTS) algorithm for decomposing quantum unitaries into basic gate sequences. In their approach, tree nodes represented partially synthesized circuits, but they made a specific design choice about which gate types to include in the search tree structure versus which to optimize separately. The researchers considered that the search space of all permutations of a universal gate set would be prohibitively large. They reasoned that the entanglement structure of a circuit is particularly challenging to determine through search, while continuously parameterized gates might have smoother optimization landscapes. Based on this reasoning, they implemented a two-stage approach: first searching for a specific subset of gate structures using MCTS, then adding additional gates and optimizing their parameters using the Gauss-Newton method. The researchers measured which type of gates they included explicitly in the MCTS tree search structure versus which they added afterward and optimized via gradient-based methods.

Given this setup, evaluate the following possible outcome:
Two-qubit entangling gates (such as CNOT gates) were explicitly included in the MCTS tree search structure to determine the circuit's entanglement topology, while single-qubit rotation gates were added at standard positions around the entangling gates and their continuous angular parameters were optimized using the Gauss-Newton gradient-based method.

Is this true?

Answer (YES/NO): YES